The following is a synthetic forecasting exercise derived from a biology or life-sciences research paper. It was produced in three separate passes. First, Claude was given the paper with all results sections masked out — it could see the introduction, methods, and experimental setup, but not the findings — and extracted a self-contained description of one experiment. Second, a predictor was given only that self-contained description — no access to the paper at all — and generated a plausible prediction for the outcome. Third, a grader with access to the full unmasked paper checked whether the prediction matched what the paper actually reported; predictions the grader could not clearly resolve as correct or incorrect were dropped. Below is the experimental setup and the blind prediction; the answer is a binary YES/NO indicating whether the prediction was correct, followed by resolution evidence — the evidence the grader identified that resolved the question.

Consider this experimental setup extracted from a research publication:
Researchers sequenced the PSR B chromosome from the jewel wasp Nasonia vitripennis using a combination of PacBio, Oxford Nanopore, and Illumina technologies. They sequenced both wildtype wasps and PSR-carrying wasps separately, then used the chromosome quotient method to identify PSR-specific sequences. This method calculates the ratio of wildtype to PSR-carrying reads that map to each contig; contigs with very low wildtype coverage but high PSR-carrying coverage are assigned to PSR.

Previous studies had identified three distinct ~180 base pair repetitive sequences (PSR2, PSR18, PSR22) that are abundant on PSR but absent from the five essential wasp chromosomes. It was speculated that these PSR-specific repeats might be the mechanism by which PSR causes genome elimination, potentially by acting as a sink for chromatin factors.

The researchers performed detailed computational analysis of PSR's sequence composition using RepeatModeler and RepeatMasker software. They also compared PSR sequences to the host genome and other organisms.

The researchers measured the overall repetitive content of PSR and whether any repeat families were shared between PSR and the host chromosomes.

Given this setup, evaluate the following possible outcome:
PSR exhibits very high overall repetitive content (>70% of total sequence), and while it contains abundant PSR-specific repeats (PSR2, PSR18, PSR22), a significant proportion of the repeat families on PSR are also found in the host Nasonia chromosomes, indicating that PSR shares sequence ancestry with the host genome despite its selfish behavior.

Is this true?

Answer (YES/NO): NO